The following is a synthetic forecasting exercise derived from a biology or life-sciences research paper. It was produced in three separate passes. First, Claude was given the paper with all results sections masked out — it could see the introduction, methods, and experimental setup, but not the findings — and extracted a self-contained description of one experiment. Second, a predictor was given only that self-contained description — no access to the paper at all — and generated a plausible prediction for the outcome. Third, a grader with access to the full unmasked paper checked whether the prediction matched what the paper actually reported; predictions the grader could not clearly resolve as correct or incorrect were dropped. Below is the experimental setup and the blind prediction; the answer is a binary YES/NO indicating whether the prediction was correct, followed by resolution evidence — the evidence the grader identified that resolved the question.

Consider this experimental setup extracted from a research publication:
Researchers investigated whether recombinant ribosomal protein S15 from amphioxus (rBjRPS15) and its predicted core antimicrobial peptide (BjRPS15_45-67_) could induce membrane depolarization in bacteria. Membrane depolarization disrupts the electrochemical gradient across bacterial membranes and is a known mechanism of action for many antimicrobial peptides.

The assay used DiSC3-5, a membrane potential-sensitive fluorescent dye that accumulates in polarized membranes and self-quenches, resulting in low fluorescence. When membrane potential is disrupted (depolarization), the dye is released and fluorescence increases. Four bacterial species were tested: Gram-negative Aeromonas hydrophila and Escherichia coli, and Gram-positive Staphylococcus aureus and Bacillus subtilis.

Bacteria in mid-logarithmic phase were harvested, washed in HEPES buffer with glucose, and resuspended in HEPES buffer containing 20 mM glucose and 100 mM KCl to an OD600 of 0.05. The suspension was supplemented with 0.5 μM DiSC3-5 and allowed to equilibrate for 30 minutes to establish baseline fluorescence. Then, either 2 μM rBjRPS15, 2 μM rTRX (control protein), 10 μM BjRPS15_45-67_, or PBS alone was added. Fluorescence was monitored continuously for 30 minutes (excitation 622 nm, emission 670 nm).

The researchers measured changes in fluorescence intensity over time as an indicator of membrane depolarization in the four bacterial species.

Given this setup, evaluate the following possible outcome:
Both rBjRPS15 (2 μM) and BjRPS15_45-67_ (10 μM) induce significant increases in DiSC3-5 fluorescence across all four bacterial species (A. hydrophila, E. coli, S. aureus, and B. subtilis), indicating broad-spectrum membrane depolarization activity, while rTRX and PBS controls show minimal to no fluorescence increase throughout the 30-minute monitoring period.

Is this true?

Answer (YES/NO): YES